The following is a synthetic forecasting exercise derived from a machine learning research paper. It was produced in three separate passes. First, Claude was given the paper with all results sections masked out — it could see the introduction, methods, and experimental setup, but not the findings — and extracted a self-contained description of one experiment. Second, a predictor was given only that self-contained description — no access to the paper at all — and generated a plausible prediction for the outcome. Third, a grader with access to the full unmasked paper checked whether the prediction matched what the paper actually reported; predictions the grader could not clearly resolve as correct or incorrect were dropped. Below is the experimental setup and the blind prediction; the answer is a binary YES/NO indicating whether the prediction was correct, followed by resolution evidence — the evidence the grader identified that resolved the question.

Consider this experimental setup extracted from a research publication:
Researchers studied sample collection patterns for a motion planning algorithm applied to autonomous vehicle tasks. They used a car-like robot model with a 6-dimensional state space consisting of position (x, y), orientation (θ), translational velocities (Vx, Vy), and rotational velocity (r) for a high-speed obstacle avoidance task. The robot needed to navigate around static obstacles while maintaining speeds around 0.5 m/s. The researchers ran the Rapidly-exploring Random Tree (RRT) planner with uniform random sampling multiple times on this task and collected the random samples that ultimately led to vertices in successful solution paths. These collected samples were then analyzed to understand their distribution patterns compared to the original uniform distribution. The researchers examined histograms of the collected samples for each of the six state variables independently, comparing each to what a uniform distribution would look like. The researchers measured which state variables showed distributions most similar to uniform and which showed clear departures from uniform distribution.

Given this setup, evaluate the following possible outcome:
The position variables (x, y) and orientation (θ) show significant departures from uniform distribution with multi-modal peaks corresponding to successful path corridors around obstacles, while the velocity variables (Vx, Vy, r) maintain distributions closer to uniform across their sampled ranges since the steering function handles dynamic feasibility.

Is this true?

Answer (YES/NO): NO